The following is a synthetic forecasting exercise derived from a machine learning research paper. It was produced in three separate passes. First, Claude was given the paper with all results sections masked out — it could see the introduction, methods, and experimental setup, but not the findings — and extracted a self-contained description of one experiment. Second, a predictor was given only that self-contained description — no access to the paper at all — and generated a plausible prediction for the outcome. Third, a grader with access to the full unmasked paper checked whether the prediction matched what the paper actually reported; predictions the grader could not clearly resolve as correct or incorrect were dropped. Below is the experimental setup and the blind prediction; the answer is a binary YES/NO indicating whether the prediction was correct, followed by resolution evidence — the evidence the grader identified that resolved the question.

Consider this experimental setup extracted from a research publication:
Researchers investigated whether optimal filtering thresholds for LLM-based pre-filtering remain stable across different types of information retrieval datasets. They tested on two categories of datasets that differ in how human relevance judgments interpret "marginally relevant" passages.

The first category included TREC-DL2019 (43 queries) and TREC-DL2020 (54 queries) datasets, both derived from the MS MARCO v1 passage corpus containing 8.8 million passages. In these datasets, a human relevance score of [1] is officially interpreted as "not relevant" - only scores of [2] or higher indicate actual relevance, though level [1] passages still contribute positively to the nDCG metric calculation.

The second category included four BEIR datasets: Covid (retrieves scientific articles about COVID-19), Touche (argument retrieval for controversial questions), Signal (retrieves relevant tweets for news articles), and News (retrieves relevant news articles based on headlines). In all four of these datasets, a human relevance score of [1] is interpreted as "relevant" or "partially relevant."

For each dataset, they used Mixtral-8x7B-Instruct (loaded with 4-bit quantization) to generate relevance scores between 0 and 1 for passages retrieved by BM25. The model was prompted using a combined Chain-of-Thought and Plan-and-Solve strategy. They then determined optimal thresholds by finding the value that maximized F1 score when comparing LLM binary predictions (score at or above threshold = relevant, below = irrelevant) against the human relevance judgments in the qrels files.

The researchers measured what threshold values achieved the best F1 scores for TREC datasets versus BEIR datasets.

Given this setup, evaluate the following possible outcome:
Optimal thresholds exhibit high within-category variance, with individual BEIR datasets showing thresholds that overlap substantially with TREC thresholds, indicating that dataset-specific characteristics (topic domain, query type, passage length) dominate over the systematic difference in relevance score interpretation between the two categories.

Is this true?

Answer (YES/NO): NO